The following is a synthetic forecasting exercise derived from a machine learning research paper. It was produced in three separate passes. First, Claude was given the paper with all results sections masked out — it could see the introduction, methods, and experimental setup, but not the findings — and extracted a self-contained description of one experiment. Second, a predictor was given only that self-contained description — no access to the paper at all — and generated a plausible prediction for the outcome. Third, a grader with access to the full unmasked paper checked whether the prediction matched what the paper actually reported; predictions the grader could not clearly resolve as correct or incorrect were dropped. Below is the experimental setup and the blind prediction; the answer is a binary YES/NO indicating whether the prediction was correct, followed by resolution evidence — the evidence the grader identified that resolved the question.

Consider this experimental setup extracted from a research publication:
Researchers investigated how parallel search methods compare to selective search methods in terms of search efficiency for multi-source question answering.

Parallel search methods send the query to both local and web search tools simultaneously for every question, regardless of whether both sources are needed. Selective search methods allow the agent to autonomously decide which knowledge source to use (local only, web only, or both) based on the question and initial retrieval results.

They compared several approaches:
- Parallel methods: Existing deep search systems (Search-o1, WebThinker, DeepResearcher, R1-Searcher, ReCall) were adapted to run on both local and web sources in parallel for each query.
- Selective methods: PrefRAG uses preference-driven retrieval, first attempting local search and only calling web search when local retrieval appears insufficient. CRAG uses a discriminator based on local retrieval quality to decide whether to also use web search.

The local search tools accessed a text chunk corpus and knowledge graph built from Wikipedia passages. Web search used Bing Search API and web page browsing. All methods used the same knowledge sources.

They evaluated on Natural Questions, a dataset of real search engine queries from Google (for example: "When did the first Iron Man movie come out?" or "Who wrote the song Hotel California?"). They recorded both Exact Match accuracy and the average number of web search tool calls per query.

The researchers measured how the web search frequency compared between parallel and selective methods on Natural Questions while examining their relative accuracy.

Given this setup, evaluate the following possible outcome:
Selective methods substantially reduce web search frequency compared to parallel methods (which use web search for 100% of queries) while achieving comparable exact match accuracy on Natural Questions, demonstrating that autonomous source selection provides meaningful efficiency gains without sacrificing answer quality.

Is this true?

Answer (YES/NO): NO